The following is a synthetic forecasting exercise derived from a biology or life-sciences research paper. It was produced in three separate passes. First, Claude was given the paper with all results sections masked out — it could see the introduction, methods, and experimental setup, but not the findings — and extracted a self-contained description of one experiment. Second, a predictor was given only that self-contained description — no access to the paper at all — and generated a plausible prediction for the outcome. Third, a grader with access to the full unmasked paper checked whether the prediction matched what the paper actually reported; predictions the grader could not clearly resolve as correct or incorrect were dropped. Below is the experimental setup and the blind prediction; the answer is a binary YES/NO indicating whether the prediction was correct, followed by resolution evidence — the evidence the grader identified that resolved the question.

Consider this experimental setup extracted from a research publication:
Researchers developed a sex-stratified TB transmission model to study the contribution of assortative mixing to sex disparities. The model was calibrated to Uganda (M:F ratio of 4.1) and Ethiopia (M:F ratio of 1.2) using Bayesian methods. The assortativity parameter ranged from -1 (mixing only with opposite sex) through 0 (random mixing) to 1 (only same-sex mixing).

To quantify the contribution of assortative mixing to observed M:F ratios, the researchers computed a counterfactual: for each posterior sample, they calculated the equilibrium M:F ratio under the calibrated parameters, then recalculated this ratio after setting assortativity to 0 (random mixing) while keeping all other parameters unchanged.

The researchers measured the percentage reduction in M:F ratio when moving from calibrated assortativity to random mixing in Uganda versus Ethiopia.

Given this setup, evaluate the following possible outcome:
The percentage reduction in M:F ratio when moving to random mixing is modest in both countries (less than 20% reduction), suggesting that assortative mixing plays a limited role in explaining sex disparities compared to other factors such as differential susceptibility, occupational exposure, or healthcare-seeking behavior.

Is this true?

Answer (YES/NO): NO